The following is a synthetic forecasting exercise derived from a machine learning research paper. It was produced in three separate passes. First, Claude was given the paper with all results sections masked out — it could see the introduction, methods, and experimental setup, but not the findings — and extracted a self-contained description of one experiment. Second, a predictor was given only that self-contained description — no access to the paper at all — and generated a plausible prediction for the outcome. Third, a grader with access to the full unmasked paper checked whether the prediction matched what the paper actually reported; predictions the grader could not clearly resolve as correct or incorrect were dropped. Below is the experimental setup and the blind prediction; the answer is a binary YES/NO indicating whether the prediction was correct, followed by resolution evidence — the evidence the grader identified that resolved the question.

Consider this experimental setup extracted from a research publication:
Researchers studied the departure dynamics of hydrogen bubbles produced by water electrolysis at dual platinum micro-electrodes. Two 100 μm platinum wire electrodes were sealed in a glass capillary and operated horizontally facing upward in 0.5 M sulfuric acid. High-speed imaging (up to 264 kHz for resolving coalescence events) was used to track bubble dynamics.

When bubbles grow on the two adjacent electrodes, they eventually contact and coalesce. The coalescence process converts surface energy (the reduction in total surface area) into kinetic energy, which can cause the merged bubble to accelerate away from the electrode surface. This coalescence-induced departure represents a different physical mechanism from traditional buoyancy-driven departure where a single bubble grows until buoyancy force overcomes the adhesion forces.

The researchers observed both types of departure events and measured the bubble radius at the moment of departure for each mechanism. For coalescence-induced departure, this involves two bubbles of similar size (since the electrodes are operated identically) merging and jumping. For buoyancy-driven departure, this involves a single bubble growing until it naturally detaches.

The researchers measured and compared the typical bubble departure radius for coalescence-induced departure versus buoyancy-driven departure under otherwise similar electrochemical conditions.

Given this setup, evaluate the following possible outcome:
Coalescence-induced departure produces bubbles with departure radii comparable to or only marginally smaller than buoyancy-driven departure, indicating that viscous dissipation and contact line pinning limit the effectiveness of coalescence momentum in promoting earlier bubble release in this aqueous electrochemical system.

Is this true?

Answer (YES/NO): NO